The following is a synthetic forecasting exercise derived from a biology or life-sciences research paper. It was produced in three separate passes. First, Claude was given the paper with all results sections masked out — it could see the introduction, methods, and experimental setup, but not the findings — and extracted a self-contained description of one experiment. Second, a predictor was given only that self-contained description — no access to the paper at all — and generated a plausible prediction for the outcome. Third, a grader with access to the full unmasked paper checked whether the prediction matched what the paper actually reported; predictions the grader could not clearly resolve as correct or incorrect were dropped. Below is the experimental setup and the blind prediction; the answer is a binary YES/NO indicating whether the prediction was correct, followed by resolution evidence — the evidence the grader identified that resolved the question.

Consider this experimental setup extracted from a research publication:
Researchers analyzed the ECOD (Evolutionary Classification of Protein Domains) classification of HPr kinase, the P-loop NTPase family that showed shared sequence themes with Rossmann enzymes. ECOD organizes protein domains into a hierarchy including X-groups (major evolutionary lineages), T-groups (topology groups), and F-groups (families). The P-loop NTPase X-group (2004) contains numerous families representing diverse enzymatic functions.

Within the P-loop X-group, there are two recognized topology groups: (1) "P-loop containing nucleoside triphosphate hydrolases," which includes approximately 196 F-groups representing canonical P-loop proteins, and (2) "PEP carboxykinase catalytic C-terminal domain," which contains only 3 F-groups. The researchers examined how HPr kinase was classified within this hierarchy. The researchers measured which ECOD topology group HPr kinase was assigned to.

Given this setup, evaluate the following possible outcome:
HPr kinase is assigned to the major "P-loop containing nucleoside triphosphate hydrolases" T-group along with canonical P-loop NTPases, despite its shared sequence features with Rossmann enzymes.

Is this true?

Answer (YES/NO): NO